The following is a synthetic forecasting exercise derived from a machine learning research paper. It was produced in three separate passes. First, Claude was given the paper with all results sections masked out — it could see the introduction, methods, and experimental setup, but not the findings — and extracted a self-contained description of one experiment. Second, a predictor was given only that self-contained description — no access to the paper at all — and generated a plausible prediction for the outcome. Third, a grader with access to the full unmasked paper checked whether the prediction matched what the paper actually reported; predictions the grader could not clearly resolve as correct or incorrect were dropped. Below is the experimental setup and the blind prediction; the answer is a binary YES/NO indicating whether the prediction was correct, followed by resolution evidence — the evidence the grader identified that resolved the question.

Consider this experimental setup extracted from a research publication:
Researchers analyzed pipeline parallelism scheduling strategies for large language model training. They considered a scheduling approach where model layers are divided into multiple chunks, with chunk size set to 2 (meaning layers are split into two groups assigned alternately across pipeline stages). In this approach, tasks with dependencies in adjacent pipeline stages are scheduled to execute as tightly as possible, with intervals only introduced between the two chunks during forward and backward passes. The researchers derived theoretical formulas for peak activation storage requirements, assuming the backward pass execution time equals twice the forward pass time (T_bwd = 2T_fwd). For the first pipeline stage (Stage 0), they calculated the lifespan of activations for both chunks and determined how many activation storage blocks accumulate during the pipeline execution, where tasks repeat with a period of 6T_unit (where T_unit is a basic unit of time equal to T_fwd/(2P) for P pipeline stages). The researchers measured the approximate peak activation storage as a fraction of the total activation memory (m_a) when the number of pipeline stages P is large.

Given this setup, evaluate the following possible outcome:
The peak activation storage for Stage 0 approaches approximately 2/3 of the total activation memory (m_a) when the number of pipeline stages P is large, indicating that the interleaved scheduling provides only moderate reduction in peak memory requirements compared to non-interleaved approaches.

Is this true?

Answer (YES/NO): NO